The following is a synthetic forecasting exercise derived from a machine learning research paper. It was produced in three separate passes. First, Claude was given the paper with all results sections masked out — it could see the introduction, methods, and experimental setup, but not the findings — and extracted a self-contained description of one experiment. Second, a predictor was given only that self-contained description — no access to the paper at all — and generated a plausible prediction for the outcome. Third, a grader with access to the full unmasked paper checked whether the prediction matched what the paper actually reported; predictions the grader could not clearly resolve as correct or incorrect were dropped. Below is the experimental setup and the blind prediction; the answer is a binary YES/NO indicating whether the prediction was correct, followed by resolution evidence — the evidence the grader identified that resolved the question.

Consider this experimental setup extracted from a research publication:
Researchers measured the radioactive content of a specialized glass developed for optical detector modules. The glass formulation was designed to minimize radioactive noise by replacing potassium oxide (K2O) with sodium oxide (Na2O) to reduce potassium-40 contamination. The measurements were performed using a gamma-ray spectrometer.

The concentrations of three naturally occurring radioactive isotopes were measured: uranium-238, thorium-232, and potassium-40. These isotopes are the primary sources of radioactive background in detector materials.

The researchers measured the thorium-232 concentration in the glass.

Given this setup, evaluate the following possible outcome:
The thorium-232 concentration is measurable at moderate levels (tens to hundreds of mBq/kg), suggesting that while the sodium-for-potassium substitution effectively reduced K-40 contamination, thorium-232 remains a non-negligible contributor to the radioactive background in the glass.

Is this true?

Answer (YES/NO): YES